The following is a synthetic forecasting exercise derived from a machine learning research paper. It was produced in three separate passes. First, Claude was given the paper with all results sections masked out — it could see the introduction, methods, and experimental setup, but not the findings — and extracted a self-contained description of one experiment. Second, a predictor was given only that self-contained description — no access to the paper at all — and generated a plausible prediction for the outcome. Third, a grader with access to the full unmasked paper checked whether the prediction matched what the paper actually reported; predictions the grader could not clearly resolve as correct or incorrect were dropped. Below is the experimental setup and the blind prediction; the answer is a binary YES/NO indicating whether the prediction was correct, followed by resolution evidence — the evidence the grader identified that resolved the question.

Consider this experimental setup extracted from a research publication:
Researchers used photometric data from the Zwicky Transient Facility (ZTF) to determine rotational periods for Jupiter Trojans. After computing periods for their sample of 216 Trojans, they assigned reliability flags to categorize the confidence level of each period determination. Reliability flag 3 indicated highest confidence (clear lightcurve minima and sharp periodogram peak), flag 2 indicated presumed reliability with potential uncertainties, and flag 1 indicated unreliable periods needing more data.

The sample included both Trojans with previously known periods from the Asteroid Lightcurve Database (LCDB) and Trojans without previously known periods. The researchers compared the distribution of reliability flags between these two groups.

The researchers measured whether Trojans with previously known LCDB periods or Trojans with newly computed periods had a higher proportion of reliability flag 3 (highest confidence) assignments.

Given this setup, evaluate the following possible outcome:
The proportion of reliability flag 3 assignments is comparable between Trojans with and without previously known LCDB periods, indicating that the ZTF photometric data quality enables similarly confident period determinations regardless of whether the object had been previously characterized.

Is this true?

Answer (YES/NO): NO